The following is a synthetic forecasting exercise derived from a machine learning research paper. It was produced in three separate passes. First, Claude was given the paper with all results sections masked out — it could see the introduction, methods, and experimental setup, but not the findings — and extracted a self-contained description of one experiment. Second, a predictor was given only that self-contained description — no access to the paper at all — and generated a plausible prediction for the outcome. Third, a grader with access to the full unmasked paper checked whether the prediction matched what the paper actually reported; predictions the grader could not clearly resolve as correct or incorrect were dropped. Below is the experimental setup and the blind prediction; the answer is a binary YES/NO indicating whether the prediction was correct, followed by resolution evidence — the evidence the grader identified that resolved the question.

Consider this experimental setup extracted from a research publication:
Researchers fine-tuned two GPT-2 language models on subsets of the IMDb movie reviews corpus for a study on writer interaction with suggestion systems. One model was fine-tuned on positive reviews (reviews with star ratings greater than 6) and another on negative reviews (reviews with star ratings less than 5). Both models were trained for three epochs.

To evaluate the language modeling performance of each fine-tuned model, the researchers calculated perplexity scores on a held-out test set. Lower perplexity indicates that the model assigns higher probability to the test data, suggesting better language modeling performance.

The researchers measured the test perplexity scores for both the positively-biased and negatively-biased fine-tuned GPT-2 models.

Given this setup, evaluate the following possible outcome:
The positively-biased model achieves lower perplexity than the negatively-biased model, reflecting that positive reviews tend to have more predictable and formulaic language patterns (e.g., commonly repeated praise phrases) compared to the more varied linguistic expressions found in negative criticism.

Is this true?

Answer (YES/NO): NO